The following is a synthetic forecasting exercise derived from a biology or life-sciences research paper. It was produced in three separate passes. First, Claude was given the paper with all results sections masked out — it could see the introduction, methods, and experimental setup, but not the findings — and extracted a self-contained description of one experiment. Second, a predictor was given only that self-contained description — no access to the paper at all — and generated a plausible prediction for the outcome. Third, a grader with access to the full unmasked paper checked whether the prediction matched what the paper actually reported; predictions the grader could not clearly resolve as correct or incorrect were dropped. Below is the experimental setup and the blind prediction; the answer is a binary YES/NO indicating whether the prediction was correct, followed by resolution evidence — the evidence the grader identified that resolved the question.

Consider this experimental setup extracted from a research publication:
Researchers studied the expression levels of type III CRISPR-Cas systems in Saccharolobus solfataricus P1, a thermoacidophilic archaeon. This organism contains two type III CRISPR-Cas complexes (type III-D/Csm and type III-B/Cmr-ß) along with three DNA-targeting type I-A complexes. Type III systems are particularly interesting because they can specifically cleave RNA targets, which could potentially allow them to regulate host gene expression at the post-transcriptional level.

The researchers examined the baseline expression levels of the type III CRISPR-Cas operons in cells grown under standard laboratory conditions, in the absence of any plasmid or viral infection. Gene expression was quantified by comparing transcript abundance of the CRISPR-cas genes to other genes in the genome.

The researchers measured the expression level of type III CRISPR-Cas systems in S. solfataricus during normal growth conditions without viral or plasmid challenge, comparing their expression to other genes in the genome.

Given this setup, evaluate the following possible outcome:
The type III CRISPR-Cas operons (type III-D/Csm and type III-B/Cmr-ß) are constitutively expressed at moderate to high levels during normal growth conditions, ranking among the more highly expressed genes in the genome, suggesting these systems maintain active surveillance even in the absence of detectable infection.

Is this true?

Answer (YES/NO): YES